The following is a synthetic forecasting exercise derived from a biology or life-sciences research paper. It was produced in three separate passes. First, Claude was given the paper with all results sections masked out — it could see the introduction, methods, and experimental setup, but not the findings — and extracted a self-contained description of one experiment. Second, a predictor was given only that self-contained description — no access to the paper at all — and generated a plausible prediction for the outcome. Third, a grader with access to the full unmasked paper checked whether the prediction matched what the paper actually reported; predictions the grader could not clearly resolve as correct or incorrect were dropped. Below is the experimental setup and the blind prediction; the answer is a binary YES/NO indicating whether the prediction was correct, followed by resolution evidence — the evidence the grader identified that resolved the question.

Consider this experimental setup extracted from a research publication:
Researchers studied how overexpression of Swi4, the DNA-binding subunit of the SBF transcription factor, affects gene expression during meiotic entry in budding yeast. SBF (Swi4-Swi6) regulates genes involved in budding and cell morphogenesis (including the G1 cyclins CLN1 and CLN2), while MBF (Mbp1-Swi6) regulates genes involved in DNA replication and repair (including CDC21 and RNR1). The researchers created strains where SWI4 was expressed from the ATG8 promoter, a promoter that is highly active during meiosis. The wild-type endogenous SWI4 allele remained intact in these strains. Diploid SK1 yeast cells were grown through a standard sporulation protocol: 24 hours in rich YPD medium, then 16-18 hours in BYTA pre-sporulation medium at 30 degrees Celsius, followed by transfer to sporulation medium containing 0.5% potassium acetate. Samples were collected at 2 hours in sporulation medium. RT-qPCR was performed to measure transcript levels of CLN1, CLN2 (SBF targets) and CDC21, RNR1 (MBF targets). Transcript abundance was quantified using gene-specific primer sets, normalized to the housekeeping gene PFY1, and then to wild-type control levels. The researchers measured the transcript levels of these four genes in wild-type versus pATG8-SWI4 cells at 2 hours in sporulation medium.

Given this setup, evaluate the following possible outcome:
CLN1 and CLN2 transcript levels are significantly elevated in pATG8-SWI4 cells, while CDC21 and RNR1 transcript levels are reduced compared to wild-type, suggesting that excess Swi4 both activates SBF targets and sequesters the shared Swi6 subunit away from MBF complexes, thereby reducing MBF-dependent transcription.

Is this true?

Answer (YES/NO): NO